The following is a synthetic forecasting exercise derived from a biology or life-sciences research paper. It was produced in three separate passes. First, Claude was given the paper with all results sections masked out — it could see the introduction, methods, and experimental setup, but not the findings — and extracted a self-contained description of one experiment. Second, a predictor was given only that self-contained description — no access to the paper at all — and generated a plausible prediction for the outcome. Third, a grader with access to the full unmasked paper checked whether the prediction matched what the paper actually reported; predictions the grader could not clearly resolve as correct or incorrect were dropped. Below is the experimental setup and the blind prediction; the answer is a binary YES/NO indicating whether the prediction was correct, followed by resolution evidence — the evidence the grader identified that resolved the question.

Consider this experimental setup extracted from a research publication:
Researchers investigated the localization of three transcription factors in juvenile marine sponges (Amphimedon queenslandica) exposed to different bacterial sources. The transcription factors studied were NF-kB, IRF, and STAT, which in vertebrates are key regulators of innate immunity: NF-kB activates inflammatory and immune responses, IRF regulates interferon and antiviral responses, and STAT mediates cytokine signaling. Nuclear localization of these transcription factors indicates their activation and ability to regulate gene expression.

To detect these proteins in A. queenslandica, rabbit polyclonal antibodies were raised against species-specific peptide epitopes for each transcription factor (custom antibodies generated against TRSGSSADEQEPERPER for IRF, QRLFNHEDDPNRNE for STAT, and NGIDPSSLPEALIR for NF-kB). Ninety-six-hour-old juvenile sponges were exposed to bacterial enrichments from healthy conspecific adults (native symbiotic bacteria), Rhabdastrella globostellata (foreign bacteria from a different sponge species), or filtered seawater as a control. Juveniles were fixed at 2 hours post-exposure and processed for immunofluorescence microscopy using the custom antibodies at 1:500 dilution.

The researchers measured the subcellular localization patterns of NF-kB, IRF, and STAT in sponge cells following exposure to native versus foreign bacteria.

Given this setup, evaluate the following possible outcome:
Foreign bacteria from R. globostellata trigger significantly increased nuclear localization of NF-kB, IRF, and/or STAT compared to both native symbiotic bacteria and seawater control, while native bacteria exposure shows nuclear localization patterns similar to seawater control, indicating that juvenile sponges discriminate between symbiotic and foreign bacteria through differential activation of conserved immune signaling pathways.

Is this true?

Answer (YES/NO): NO